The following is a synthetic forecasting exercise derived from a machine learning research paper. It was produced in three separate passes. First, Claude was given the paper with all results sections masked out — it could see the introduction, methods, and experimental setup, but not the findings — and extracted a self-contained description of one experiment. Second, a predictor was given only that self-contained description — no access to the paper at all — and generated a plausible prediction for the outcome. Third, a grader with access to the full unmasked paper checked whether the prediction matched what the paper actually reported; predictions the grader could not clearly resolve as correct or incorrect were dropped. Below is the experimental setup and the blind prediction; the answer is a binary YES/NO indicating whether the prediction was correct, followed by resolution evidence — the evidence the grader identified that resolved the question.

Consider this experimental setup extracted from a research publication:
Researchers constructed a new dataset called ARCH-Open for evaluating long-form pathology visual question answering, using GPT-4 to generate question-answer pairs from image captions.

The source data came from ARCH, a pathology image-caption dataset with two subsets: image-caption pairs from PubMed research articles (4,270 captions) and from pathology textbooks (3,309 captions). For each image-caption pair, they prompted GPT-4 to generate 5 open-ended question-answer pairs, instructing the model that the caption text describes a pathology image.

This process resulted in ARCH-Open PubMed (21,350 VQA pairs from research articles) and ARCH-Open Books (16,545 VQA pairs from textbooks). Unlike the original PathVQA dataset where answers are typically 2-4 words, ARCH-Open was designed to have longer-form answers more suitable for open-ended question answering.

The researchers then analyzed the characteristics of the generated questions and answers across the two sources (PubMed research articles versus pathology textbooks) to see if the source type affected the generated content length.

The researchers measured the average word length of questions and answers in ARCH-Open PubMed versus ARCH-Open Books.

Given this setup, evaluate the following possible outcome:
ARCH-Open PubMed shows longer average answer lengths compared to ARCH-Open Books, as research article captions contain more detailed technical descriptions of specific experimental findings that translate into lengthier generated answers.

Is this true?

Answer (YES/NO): YES